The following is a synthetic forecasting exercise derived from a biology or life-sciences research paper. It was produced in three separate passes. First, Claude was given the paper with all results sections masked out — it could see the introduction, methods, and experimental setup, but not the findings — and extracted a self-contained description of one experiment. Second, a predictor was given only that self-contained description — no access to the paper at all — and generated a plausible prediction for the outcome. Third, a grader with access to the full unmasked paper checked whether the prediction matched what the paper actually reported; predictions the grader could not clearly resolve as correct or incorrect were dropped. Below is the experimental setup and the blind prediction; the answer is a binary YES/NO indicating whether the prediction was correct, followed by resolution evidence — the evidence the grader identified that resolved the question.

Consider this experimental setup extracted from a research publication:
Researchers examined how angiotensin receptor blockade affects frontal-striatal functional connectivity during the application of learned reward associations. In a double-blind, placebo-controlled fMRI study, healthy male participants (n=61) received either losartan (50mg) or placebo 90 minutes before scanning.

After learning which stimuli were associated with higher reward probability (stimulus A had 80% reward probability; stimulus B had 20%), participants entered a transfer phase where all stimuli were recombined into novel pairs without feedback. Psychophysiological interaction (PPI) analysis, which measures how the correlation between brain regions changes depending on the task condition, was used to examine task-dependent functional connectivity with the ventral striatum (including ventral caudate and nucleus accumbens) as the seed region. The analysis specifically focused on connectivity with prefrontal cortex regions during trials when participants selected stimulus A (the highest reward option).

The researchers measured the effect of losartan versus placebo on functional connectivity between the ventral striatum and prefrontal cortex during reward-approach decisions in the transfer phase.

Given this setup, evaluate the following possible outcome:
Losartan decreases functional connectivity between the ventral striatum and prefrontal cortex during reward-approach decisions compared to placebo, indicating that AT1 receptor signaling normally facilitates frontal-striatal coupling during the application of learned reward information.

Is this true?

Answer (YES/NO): NO